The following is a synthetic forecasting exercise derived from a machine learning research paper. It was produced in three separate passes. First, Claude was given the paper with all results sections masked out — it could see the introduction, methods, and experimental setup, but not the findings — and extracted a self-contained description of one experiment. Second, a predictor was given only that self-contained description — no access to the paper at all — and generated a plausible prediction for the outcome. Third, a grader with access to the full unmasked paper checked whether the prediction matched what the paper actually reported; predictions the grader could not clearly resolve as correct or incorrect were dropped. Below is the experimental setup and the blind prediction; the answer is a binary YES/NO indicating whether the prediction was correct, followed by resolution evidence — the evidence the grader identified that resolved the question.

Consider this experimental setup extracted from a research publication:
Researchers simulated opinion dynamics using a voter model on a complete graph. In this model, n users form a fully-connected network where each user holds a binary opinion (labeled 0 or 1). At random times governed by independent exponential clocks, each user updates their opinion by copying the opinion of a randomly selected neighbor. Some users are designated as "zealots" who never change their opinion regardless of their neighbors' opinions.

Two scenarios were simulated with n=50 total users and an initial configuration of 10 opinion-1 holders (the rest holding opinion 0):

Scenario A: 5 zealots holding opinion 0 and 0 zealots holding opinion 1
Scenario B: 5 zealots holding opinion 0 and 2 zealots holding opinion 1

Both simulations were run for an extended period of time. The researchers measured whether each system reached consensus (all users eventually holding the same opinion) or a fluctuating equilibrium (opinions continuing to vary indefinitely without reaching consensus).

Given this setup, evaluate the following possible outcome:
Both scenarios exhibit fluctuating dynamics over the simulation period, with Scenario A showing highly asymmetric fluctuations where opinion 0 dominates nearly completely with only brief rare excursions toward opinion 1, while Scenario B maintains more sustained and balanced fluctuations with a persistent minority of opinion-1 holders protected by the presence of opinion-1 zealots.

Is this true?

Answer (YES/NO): NO